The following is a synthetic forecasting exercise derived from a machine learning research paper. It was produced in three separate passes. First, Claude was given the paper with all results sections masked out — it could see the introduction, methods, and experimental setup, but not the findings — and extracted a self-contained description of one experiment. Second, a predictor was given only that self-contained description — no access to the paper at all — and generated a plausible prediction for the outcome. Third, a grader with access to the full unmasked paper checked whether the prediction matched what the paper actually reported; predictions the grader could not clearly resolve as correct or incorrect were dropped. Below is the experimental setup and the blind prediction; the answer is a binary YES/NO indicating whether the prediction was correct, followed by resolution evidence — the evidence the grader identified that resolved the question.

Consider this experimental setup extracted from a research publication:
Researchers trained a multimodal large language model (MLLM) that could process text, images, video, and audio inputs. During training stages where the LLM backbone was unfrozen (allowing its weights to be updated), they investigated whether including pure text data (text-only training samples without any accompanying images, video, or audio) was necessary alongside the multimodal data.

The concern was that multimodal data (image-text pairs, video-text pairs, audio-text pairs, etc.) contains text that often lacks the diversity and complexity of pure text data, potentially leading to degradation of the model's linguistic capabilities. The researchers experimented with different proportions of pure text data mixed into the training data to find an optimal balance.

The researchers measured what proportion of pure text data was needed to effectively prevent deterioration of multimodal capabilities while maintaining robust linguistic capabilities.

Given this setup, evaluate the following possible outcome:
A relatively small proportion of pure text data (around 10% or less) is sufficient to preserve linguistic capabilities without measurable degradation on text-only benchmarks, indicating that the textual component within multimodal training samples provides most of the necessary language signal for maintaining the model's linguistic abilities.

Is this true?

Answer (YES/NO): NO